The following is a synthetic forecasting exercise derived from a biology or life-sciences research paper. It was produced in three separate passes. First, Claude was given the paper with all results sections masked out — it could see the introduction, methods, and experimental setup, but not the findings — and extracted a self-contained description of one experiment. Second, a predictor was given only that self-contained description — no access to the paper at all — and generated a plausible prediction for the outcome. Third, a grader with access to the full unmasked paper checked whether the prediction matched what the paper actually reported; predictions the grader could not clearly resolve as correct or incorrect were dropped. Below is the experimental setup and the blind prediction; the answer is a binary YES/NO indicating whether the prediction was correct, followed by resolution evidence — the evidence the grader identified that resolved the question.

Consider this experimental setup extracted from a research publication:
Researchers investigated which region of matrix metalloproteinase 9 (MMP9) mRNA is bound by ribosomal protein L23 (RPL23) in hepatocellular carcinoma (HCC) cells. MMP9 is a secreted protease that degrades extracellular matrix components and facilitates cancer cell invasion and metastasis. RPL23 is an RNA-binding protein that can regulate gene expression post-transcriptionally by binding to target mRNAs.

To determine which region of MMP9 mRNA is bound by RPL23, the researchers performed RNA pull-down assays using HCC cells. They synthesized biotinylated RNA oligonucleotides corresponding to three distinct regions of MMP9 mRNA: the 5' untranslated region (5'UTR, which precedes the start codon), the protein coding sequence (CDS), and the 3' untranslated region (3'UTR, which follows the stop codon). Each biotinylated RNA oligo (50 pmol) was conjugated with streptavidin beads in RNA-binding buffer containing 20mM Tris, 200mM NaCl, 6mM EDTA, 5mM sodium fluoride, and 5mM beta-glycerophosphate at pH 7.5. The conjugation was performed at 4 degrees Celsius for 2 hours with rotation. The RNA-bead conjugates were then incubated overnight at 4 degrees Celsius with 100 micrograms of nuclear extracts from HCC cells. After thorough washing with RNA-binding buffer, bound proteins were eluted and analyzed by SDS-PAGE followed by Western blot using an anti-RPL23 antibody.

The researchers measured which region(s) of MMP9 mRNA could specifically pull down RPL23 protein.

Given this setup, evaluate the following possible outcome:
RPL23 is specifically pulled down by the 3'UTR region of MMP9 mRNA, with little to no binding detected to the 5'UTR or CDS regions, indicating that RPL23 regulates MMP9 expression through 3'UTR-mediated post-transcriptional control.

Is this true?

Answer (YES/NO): YES